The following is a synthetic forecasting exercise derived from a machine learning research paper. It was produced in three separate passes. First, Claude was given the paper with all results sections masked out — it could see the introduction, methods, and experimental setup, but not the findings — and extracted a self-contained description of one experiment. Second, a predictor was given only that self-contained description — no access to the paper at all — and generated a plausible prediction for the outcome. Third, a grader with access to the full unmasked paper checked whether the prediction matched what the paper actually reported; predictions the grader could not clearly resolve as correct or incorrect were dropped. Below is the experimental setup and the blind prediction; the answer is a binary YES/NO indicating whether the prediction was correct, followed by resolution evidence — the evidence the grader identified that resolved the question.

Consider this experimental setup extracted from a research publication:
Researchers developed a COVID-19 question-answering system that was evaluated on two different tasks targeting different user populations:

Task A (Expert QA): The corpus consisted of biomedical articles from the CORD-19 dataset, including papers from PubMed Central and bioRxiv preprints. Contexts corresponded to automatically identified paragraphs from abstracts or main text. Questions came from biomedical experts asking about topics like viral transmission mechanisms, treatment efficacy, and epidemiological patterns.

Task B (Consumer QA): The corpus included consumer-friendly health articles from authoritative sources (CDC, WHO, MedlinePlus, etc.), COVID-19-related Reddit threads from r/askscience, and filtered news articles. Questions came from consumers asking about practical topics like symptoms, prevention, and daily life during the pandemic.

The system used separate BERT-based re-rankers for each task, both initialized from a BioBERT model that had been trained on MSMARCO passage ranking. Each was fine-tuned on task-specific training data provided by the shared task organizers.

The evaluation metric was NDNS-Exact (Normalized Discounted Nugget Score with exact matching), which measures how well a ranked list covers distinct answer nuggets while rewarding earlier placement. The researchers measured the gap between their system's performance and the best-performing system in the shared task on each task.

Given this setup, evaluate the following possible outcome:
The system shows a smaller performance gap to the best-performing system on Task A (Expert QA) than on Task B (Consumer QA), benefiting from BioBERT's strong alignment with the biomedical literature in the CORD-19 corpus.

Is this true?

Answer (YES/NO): YES